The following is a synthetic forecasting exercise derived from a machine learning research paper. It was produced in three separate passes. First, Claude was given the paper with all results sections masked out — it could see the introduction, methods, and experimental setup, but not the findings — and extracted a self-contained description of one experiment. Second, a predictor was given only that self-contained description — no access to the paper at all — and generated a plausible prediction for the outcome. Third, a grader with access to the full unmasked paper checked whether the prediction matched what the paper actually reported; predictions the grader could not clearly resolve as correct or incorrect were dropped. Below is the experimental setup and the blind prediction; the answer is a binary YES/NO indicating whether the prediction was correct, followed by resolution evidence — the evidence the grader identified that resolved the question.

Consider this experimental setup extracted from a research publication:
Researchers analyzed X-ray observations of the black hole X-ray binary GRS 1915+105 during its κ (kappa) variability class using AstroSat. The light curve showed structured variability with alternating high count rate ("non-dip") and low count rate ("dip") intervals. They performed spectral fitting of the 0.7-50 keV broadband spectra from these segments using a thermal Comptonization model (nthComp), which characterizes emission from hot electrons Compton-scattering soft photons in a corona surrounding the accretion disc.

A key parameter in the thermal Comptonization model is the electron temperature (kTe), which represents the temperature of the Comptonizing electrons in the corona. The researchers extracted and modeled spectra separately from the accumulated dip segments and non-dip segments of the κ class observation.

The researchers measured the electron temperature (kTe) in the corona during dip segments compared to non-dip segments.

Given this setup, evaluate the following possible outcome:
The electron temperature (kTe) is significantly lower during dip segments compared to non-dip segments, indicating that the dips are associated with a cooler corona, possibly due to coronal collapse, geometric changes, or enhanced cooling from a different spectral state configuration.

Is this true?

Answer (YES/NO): YES